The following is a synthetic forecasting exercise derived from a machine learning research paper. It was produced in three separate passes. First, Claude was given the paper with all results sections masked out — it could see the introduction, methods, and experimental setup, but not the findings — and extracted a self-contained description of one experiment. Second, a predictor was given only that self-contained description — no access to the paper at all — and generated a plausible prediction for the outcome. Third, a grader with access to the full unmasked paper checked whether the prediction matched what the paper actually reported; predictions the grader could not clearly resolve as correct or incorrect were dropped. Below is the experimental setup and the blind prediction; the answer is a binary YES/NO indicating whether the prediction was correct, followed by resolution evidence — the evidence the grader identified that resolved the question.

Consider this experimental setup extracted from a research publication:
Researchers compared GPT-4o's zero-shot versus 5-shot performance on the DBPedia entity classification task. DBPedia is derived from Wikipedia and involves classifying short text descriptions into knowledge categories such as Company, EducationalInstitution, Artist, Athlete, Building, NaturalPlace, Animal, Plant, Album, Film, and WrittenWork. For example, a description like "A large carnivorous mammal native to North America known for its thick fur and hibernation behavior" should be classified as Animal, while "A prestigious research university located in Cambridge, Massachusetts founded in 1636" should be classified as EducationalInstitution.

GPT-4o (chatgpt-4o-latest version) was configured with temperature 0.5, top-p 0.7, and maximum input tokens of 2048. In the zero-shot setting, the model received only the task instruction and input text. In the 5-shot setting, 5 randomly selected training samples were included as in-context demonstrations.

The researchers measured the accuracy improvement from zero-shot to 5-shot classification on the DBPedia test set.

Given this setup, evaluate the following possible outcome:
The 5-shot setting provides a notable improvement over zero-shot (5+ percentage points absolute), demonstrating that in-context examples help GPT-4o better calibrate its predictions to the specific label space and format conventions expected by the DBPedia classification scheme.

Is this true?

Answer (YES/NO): NO